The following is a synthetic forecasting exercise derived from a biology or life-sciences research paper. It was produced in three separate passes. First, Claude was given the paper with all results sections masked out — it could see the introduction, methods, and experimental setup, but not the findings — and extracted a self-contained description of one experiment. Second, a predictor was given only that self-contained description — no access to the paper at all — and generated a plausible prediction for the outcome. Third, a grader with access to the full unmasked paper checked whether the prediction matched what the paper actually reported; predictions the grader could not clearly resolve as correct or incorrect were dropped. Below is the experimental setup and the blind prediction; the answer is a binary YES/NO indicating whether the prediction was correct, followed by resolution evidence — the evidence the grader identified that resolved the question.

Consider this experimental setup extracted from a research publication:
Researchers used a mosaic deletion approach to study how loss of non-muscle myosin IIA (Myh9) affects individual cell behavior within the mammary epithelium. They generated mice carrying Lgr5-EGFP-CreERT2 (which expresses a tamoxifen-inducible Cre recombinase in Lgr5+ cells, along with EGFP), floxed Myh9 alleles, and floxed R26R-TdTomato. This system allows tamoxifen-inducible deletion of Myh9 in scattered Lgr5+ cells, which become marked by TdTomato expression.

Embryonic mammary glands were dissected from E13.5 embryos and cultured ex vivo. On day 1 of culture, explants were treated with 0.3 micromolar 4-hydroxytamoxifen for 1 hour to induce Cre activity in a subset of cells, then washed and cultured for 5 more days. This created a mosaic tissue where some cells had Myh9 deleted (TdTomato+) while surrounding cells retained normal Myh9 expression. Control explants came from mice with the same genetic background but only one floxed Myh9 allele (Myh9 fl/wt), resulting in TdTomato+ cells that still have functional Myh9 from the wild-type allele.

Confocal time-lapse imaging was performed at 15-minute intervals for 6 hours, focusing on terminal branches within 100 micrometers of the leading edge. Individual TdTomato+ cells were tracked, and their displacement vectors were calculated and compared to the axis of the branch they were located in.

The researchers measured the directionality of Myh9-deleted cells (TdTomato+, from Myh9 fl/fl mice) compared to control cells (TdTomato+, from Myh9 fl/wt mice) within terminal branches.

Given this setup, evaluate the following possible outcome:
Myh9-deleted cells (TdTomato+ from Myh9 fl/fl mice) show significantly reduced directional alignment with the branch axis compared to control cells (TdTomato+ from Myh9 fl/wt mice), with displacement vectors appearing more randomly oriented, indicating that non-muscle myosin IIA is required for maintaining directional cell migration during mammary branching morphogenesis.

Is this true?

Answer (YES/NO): YES